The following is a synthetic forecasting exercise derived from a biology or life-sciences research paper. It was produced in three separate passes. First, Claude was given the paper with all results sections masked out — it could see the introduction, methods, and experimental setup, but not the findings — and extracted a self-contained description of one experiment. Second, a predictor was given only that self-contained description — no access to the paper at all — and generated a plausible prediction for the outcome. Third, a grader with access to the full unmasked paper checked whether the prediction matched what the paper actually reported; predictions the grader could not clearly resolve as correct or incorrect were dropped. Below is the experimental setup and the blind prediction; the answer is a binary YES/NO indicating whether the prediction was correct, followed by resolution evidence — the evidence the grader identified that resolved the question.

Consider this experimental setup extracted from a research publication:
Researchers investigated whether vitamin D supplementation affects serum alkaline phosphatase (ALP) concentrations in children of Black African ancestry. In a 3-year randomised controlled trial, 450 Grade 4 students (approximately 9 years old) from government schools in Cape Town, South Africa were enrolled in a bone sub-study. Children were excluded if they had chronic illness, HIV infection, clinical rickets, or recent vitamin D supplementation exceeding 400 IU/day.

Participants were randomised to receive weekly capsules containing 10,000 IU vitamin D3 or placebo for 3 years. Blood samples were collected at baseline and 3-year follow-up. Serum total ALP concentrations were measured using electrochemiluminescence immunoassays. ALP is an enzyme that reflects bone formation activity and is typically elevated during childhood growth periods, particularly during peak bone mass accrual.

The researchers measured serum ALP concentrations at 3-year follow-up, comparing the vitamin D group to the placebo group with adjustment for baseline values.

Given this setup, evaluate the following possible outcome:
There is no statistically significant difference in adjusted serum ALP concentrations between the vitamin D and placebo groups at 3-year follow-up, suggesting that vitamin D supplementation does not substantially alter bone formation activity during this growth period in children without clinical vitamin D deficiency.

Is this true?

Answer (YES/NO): YES